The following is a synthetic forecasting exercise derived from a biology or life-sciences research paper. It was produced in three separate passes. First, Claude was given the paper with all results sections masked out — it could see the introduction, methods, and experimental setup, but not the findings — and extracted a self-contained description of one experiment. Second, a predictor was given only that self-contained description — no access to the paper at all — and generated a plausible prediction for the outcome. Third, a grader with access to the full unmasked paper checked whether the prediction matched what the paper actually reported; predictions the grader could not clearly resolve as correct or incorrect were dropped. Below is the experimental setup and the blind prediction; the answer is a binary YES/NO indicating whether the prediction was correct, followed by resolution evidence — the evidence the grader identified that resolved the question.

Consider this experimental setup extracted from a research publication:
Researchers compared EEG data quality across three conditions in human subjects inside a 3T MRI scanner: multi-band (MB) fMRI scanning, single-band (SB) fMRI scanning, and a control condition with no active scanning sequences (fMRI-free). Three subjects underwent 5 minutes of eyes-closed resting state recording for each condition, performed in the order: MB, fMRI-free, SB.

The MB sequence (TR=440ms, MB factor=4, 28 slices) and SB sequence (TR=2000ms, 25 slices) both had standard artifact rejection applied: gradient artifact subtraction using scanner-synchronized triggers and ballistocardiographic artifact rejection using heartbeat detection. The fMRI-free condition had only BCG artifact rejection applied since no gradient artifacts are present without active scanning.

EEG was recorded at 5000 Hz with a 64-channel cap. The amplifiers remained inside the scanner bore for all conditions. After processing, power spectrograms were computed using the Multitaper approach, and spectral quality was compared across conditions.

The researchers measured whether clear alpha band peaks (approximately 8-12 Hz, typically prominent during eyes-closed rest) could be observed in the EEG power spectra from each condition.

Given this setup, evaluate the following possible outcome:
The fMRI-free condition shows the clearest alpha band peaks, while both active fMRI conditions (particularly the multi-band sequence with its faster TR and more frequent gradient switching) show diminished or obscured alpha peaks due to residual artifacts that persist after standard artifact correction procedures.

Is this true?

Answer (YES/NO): NO